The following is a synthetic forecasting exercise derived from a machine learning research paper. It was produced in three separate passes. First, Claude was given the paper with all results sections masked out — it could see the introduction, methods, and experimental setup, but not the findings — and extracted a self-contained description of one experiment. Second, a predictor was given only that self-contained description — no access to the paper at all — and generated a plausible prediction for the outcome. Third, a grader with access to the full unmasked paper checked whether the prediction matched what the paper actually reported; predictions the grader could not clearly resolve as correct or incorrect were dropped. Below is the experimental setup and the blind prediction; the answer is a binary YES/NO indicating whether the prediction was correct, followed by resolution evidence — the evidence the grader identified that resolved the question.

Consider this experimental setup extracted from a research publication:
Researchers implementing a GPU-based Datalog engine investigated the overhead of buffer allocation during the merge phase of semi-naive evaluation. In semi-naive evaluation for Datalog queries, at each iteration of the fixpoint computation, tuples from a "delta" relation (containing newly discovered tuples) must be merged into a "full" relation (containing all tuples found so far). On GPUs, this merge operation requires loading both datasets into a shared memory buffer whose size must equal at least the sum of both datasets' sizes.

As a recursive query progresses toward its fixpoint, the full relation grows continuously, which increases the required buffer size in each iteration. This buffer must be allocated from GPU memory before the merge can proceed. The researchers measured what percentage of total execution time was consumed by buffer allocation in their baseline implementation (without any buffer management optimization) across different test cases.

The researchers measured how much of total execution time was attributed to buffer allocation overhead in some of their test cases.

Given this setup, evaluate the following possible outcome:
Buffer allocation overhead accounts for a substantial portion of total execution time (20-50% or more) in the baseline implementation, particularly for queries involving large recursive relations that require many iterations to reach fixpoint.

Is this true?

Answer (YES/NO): YES